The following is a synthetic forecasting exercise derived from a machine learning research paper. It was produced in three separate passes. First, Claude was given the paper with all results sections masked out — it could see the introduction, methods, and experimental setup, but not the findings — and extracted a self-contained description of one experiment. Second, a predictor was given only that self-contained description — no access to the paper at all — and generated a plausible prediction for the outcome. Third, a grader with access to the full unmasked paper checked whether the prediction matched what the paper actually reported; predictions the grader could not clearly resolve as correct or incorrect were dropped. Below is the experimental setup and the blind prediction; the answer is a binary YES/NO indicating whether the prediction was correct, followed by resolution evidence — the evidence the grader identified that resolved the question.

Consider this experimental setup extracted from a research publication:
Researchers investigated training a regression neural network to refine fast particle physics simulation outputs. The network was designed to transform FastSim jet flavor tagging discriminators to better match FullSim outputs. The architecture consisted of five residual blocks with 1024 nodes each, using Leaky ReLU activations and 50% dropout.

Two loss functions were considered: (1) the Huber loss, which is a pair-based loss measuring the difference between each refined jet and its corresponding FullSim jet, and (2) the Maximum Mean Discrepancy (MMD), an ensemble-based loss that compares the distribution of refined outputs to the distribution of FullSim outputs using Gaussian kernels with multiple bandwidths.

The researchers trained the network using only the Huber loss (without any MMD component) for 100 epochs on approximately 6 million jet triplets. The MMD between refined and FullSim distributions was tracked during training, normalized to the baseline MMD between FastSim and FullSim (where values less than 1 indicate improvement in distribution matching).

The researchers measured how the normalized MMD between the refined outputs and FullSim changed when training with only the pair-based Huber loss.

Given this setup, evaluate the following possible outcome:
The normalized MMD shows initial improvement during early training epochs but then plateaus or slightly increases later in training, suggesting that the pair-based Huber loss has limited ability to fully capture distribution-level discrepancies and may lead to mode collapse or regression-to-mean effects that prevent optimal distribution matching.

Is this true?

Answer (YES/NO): NO